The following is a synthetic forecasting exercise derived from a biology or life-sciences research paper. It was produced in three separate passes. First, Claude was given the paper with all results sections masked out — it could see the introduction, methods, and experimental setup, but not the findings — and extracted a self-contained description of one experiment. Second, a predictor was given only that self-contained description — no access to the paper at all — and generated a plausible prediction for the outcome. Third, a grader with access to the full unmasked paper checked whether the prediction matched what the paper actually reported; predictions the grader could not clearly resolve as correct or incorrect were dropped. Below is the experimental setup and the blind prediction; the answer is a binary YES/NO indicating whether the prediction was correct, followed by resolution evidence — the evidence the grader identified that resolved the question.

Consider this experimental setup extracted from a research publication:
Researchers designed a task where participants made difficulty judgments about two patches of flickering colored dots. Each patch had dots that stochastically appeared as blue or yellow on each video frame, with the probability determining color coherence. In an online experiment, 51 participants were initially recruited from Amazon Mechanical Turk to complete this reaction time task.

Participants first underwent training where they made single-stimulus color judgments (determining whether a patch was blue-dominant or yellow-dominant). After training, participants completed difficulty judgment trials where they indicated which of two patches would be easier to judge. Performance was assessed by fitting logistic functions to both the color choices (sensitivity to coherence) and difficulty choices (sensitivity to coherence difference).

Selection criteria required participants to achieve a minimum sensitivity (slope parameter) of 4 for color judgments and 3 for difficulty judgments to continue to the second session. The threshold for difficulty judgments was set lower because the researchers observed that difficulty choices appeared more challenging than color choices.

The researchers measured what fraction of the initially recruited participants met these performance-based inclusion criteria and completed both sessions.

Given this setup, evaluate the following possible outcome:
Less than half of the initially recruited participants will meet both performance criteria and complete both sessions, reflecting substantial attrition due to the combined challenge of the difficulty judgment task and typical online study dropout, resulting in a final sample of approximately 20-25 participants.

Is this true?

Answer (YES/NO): YES